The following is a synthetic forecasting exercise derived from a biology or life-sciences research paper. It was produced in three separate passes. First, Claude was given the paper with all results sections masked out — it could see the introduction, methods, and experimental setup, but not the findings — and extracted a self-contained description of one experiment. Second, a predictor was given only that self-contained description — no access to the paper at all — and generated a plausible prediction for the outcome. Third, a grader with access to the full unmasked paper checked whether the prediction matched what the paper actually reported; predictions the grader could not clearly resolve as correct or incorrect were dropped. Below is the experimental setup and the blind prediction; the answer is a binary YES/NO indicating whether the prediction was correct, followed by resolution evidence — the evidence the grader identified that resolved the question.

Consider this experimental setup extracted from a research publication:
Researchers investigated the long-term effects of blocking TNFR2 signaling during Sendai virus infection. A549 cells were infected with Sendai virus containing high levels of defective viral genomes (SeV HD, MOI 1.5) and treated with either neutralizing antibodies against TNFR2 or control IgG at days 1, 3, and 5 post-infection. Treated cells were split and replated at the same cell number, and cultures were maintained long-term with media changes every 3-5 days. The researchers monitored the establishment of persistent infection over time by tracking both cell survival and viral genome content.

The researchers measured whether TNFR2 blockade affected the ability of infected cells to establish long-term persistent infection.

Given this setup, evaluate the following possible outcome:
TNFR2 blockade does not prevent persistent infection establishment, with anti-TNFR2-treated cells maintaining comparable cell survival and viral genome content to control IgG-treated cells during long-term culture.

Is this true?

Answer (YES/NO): NO